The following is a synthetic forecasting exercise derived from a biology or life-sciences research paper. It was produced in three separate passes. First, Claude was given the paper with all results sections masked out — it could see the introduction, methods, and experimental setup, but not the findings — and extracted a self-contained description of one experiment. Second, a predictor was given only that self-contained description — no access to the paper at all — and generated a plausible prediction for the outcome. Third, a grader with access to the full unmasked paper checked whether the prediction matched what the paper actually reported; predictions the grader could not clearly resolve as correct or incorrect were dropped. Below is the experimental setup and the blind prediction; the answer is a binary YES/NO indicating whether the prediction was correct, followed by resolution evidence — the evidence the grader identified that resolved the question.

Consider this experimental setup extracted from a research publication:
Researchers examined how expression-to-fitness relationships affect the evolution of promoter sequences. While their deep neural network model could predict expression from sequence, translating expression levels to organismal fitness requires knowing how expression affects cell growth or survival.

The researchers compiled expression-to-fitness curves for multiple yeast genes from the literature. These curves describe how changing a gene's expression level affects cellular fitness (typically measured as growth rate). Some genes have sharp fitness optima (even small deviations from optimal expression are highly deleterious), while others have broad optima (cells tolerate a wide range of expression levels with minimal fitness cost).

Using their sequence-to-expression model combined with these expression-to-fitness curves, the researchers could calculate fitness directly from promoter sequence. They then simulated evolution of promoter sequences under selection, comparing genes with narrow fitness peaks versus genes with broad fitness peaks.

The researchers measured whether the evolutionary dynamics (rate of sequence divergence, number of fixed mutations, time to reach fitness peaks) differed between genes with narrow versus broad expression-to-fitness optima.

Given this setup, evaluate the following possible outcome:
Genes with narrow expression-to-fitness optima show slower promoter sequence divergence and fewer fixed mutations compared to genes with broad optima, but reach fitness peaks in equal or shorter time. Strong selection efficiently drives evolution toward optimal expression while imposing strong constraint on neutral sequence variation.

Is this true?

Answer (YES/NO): NO